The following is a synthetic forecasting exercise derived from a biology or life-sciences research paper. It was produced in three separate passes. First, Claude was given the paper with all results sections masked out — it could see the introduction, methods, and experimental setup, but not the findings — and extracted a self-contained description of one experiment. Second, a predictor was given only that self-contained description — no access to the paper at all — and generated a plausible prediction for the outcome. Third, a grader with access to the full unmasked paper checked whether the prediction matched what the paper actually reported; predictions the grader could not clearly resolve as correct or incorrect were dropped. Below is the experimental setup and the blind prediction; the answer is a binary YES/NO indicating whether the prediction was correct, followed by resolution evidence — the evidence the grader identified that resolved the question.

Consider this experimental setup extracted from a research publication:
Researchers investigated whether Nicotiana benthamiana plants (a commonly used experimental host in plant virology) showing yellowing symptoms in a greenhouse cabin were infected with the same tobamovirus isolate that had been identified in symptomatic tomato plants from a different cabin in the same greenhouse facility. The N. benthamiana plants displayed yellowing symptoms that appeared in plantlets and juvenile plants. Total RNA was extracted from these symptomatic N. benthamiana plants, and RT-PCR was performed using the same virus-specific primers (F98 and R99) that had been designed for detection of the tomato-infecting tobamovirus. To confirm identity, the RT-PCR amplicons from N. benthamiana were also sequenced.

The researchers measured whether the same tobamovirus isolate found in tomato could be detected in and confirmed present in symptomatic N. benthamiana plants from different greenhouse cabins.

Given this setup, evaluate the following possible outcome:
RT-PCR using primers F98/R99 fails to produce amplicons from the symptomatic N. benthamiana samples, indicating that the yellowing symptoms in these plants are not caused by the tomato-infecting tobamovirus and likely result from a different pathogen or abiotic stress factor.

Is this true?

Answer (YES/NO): NO